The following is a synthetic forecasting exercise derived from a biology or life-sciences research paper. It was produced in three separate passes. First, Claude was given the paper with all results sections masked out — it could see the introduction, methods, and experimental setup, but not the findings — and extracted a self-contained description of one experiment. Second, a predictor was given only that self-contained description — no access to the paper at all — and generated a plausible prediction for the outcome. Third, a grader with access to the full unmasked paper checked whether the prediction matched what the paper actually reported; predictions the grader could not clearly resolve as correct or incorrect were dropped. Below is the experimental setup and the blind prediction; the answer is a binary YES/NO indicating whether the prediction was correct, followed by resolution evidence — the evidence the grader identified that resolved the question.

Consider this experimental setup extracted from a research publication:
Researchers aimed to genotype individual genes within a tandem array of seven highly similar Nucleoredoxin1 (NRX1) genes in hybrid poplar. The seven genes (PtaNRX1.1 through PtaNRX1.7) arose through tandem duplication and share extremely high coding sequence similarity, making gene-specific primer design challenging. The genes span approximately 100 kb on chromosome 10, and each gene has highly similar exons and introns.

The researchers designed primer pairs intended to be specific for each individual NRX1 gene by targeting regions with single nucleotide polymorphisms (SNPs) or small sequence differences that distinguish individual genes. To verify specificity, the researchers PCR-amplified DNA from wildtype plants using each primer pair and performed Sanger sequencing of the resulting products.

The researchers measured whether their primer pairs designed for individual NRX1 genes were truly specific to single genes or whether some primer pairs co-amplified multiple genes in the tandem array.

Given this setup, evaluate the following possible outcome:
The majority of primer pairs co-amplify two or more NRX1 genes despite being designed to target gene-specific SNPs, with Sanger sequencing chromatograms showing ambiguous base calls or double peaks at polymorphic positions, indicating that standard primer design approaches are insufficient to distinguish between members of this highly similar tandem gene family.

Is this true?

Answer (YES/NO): NO